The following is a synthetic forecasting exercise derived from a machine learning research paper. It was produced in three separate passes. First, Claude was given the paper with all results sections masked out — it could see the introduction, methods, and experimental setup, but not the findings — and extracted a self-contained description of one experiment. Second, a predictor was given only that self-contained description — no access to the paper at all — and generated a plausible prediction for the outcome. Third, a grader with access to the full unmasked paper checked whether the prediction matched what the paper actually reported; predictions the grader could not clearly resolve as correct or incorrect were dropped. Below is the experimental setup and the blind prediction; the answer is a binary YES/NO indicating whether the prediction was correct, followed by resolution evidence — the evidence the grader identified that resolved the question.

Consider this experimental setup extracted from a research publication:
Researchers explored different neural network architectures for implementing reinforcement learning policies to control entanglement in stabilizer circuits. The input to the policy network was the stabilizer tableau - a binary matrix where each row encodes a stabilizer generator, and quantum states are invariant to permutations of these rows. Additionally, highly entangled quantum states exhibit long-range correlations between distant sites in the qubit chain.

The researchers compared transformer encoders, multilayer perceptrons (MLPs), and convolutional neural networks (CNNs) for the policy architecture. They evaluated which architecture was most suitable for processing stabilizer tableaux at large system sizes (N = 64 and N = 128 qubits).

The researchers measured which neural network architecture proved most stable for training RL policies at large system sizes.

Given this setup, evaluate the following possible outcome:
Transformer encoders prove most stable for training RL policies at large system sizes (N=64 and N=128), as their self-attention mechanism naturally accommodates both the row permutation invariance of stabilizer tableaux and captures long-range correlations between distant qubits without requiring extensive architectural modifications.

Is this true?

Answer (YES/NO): YES